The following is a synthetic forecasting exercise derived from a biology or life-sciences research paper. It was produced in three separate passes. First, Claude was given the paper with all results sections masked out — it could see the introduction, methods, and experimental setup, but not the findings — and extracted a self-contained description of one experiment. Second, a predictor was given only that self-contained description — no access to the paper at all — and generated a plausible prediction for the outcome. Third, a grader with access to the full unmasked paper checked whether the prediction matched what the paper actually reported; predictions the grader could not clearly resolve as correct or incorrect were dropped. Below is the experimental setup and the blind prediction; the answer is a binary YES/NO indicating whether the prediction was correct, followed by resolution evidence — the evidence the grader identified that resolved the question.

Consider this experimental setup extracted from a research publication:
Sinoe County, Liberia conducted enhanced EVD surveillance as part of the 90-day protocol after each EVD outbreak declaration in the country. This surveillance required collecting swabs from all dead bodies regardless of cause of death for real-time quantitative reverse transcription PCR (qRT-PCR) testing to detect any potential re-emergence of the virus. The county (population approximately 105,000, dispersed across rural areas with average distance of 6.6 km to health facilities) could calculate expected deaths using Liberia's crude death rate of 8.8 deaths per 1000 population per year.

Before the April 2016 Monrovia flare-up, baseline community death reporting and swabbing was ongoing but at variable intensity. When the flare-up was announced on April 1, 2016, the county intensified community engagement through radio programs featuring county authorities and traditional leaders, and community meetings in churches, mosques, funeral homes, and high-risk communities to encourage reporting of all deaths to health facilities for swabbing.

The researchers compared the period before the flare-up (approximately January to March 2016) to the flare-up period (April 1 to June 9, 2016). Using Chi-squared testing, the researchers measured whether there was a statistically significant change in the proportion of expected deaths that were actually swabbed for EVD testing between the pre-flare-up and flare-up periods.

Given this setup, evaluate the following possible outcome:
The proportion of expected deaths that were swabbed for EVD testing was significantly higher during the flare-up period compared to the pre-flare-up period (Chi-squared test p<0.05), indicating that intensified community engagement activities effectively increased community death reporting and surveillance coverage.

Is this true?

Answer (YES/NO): YES